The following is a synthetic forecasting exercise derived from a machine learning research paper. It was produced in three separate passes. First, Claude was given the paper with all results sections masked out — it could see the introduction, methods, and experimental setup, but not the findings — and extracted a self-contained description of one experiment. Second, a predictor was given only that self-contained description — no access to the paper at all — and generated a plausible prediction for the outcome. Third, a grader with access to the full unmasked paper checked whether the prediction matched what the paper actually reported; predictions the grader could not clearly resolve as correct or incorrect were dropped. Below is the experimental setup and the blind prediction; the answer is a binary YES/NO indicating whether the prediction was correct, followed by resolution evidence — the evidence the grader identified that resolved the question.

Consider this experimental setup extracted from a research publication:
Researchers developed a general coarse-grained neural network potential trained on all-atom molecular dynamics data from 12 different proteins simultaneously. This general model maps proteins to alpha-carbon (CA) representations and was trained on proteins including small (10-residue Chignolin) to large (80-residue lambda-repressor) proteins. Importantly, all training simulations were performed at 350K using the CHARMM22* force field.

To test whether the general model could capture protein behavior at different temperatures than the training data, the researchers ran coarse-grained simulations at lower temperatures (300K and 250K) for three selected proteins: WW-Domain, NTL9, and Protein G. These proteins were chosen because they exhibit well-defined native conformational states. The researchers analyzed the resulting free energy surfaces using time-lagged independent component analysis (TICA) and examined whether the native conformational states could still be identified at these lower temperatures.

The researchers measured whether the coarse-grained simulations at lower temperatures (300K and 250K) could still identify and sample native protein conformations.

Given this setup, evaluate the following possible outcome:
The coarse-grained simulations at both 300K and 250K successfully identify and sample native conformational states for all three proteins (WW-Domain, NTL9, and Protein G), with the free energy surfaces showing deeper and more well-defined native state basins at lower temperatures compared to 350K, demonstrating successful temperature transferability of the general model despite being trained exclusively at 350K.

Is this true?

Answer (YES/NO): NO